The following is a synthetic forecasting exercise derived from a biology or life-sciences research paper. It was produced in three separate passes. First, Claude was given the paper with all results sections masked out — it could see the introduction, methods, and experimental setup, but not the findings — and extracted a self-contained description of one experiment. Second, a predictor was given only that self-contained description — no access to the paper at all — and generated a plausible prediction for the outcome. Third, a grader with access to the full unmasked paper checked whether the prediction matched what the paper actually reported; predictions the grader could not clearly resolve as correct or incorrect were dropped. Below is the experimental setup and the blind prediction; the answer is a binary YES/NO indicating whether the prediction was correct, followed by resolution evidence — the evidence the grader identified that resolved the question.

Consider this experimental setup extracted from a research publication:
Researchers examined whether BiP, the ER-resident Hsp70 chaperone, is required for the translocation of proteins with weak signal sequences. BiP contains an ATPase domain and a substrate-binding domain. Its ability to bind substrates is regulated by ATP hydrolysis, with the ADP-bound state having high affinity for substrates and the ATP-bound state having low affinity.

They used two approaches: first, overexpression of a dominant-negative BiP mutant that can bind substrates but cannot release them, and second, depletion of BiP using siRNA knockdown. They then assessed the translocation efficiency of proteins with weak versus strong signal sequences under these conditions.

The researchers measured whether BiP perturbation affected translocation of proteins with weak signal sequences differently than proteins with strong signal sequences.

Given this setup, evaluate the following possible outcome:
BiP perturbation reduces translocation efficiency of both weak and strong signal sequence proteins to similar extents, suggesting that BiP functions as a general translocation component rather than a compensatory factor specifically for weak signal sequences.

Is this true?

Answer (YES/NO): NO